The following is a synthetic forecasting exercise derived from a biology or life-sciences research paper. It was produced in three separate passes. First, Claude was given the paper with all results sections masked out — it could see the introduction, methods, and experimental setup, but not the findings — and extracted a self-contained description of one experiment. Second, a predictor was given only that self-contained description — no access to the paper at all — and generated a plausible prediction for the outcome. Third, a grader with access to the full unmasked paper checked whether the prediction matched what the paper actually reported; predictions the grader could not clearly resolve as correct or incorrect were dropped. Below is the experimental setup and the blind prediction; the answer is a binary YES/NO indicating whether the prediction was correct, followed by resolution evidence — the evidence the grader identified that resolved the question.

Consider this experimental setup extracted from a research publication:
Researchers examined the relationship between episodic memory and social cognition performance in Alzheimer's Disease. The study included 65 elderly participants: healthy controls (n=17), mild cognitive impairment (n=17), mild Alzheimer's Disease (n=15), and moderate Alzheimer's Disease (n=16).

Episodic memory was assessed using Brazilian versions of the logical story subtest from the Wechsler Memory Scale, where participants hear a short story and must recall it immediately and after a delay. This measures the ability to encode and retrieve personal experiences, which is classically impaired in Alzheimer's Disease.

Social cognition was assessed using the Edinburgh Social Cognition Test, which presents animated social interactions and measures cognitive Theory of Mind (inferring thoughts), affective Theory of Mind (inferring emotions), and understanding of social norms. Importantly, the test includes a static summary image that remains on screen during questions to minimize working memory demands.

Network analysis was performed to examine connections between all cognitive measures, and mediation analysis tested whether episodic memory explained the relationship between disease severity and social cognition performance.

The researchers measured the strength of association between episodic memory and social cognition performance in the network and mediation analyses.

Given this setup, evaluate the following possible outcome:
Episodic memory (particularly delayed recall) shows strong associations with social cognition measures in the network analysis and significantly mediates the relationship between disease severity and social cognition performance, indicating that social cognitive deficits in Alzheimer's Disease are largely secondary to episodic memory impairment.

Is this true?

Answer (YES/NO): NO